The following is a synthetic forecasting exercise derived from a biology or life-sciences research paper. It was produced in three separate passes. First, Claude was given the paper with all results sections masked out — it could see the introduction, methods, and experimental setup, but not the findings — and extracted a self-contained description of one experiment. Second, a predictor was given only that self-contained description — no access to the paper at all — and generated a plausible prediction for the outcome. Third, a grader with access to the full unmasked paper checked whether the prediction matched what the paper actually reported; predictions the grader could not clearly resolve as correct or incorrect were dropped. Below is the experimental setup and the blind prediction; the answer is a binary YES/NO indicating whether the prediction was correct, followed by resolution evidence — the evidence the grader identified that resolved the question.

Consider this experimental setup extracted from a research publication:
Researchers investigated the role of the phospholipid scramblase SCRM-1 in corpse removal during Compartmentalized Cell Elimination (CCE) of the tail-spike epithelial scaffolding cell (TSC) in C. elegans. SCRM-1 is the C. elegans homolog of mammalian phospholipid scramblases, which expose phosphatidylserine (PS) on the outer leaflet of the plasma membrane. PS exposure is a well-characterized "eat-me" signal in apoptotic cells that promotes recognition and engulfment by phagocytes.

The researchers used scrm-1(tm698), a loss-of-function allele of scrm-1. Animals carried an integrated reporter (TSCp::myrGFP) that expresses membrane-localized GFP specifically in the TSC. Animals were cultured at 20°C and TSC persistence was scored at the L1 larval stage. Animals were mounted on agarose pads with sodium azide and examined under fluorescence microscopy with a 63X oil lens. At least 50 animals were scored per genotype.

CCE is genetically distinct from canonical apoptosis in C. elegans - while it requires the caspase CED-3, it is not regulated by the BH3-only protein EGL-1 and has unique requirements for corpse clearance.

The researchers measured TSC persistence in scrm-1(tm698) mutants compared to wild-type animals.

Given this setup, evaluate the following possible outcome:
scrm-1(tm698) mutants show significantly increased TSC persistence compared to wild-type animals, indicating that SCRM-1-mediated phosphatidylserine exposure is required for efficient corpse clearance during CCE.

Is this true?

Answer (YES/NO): YES